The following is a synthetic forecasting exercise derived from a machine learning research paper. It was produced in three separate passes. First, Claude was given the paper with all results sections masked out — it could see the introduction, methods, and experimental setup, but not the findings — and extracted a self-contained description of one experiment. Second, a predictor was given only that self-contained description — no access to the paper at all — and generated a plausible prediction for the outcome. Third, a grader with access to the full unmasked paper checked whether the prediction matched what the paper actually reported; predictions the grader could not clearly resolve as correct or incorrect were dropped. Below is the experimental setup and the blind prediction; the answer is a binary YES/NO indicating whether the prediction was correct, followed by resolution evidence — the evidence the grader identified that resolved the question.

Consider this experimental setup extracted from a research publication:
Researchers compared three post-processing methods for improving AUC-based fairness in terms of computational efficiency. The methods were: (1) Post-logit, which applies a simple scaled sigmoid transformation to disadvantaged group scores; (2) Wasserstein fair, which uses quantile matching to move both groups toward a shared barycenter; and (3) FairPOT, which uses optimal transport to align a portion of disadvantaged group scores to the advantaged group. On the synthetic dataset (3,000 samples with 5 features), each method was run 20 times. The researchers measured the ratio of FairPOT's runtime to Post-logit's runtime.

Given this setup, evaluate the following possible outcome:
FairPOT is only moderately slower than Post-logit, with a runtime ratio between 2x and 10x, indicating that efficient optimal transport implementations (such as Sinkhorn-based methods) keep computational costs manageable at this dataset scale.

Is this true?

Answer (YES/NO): YES